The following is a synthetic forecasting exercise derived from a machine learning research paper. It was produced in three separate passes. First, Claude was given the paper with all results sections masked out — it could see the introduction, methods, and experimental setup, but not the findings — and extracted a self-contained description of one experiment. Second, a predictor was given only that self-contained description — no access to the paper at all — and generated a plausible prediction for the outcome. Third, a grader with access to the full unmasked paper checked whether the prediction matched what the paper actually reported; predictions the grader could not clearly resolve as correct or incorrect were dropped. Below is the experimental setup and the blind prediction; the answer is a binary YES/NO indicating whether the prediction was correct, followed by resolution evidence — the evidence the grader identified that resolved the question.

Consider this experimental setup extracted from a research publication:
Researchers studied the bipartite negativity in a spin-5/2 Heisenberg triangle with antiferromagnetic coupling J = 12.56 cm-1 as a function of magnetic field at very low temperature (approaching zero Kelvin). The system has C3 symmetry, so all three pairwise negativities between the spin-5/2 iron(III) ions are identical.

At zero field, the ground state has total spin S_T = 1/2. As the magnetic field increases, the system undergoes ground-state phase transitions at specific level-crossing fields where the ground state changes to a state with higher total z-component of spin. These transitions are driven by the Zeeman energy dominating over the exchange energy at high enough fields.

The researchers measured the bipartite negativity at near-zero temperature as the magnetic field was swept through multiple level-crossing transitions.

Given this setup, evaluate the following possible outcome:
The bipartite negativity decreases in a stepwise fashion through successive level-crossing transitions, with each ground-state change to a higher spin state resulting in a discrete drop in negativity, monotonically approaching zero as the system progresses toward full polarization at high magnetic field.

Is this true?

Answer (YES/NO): NO